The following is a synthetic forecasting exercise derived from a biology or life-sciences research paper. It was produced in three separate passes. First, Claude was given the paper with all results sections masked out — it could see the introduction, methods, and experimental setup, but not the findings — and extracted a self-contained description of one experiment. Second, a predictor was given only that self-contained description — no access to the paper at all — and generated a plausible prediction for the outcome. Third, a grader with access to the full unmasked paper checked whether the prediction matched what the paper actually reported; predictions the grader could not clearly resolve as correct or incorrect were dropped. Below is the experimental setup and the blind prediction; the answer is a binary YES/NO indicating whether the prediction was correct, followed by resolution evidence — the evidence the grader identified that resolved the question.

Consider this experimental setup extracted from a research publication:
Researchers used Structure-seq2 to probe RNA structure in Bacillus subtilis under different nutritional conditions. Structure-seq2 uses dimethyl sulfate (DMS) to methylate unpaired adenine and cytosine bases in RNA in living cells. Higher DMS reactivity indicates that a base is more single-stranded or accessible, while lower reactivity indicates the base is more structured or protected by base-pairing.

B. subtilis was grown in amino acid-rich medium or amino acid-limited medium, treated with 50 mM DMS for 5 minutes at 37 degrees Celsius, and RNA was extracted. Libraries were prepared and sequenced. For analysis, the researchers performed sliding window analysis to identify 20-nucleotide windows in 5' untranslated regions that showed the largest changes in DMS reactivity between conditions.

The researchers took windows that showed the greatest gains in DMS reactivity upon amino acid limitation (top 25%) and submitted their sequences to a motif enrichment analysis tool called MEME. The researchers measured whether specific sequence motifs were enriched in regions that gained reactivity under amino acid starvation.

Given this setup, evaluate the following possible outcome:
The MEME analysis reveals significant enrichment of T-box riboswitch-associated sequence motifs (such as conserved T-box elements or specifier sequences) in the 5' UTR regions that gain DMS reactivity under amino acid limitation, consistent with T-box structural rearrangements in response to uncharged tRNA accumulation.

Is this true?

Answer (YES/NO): NO